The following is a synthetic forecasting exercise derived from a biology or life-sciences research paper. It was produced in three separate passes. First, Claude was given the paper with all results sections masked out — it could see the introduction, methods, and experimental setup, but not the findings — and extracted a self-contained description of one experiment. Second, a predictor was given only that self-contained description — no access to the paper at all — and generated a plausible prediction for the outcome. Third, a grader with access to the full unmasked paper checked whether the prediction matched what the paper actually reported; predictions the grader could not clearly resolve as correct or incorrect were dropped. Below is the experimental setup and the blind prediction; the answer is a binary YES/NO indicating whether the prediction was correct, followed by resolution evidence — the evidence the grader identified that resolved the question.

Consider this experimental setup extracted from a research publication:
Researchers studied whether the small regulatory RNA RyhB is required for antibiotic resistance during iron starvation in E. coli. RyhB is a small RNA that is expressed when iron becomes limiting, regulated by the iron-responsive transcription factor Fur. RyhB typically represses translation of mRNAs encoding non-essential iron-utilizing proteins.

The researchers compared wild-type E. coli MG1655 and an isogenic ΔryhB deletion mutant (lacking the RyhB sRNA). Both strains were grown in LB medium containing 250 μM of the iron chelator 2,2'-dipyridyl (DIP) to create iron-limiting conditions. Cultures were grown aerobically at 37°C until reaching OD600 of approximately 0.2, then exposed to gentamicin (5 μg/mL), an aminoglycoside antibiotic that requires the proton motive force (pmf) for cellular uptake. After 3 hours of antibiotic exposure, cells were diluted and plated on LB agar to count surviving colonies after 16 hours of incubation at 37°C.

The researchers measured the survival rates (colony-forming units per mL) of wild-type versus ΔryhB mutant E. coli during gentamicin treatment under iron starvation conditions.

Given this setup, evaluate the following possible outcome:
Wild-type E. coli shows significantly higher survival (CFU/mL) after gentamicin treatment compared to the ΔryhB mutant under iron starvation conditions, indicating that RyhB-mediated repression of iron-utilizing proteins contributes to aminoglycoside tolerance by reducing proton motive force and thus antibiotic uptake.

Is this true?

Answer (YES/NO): YES